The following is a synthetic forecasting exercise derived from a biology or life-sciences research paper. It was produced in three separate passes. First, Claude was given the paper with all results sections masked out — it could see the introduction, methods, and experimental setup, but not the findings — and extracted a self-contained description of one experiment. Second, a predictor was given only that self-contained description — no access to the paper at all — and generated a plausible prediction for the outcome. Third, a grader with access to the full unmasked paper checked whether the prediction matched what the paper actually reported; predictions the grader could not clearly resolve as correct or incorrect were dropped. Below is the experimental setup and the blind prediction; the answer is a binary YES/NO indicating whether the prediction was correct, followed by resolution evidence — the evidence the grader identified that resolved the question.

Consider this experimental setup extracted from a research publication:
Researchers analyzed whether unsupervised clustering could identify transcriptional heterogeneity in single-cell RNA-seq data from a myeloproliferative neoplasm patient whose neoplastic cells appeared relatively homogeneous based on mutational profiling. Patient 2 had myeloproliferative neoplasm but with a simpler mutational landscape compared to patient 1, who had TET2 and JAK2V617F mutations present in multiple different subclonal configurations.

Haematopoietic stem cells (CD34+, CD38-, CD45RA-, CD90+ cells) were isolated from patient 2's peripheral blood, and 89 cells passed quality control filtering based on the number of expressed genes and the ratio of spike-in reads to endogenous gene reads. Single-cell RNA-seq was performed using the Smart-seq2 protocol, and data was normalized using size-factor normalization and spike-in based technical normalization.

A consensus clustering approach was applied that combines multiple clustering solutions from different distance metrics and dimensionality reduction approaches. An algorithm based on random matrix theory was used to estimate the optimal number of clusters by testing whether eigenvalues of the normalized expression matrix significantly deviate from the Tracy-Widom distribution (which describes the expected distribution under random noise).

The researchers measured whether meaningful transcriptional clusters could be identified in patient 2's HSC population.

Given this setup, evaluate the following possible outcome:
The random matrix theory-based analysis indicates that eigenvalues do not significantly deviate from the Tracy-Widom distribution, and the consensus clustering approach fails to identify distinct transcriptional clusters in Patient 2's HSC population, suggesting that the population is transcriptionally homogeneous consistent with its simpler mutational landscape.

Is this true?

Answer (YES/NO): YES